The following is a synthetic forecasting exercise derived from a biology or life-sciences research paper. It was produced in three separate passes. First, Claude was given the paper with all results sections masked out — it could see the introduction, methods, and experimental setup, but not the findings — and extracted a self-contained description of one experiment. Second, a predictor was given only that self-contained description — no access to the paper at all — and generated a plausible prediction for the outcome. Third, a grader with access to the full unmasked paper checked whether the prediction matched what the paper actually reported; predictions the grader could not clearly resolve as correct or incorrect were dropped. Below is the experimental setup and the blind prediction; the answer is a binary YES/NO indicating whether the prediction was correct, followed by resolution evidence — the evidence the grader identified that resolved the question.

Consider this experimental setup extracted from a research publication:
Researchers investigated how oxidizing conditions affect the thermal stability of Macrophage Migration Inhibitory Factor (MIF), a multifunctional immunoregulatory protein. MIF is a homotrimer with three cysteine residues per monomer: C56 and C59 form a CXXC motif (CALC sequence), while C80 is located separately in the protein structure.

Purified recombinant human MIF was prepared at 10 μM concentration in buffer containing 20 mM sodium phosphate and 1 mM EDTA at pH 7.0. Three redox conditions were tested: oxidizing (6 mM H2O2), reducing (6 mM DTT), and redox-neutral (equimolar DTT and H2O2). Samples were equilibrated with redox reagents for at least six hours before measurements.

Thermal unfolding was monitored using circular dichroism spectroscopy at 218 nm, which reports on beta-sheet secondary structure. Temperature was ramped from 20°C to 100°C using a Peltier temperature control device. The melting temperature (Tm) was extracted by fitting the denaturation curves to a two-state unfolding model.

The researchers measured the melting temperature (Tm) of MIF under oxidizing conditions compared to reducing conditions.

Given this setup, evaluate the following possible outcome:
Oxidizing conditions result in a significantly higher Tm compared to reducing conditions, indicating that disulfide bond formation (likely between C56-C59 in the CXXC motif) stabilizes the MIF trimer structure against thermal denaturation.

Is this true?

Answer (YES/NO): NO